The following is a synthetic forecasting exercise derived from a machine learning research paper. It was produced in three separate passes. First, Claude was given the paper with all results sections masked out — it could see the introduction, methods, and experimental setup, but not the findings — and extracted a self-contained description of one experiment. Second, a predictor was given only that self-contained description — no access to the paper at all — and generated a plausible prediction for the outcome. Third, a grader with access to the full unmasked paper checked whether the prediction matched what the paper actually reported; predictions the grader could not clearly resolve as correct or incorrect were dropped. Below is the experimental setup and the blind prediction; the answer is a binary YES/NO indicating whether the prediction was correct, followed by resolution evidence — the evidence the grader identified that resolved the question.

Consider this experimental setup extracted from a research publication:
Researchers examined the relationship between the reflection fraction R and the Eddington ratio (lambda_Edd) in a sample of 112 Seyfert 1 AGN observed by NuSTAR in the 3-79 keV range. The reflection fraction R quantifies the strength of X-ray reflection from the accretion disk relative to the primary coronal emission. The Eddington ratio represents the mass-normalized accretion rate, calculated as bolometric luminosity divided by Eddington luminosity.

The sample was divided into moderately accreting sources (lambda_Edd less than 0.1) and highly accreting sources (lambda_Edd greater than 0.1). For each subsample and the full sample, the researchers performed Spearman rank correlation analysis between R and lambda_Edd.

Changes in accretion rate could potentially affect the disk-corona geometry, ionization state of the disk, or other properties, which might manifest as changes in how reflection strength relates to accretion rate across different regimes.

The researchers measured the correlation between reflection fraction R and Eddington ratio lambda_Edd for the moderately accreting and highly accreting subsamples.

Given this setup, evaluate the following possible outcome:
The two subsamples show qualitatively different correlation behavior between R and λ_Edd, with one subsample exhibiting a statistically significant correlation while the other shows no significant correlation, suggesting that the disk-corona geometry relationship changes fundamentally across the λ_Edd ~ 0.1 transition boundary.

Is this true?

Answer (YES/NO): NO